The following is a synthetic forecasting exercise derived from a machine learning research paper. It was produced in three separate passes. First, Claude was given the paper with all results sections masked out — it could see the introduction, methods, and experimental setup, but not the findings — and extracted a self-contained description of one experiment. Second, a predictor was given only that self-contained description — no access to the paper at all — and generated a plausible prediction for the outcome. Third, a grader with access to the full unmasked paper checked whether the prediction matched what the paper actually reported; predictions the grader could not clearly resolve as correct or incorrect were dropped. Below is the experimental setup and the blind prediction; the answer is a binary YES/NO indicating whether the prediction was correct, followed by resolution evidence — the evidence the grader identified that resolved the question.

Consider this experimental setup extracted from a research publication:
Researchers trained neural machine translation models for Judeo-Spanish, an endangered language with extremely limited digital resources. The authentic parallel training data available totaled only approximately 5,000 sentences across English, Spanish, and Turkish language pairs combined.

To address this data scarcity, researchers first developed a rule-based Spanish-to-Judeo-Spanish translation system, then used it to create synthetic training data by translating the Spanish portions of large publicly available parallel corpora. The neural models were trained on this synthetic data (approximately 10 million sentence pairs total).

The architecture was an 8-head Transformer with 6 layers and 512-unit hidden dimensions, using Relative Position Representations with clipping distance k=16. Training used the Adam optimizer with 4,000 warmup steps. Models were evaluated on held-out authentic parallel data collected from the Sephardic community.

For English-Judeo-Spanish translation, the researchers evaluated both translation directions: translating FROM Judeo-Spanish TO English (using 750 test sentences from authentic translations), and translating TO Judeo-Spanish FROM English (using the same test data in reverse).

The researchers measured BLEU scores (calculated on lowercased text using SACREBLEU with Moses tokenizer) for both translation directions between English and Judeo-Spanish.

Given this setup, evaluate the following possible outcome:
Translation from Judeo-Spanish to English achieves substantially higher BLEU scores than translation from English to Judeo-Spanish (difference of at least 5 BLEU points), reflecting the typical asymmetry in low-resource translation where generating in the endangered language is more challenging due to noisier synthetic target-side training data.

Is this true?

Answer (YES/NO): YES